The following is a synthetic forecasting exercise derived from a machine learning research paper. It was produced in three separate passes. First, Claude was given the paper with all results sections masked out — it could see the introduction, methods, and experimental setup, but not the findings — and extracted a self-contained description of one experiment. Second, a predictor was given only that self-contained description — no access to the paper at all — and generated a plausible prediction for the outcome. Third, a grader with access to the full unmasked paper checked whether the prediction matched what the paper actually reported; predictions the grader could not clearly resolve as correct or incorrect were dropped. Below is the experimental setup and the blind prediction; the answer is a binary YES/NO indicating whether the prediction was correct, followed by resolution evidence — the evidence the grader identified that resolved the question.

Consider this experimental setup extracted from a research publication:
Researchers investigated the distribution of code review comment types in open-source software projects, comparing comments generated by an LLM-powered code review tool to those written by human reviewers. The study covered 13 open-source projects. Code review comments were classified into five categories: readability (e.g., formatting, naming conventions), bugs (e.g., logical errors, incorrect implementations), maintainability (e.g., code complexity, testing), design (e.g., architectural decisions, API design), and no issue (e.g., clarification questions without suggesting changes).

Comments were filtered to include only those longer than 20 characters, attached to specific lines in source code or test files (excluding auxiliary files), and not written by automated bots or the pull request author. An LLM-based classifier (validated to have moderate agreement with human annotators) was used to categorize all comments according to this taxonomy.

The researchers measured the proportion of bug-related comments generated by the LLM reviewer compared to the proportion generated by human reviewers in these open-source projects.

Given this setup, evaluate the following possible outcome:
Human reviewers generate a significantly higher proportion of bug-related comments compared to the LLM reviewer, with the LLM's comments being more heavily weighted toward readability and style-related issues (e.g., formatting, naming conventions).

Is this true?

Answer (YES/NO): NO